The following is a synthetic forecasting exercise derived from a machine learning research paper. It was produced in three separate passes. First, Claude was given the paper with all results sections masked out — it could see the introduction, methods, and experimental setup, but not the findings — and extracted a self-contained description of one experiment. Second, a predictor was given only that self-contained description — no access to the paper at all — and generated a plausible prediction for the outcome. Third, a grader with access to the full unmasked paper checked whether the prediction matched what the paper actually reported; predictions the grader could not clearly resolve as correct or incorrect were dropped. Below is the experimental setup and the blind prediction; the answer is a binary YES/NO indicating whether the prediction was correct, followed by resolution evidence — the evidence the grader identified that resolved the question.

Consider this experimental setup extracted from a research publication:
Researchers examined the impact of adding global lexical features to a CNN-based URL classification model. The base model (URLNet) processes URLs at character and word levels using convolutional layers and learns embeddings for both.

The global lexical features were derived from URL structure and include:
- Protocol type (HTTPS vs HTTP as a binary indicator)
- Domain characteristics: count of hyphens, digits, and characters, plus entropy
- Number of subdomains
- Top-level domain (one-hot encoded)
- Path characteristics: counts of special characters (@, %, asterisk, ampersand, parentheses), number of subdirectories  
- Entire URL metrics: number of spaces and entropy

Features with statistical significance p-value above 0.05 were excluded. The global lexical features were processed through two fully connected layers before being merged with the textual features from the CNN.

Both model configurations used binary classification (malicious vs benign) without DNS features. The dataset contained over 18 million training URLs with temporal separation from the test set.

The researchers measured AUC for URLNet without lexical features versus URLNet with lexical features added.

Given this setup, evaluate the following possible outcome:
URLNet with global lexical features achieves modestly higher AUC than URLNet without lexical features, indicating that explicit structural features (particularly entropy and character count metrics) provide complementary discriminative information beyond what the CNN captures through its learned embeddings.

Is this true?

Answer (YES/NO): YES